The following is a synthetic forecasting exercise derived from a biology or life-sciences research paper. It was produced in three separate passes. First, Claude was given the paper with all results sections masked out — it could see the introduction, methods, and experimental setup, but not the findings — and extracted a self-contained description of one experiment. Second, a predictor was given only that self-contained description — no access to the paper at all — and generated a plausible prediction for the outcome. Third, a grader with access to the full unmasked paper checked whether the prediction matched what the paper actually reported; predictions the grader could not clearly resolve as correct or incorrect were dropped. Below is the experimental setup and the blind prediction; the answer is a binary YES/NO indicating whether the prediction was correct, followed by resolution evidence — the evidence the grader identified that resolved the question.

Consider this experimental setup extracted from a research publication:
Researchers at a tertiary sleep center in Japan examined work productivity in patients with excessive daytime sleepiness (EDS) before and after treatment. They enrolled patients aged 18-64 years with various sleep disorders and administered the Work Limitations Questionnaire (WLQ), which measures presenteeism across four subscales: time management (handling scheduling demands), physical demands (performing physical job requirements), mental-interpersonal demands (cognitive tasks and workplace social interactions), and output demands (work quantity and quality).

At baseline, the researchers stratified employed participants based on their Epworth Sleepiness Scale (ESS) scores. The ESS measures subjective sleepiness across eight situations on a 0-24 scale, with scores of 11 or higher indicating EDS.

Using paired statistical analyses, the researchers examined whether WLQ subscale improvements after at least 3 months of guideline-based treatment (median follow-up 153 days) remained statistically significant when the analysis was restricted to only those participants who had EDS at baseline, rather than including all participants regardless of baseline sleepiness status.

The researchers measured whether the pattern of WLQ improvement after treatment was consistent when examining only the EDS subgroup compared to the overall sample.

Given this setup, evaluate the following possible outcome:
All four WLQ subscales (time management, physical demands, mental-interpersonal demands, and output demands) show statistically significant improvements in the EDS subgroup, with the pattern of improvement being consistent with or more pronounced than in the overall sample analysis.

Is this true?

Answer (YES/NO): NO